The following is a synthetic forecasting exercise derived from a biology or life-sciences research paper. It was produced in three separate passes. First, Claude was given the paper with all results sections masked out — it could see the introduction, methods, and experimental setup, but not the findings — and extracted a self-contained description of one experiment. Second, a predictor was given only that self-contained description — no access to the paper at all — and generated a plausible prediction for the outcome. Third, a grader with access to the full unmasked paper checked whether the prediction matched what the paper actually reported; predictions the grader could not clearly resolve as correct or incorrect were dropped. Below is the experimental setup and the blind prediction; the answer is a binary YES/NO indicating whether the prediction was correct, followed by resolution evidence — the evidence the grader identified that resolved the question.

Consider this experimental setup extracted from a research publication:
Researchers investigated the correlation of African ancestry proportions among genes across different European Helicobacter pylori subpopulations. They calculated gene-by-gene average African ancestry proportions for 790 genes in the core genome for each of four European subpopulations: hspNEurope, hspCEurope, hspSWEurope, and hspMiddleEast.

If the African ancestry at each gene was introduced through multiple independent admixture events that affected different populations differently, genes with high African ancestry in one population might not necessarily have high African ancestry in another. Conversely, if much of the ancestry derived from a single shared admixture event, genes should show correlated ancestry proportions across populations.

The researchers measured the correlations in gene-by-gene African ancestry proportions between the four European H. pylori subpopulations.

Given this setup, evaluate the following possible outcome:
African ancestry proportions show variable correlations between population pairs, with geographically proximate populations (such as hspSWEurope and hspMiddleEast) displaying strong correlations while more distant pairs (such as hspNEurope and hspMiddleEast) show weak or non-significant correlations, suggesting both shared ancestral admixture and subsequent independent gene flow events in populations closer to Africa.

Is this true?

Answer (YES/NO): NO